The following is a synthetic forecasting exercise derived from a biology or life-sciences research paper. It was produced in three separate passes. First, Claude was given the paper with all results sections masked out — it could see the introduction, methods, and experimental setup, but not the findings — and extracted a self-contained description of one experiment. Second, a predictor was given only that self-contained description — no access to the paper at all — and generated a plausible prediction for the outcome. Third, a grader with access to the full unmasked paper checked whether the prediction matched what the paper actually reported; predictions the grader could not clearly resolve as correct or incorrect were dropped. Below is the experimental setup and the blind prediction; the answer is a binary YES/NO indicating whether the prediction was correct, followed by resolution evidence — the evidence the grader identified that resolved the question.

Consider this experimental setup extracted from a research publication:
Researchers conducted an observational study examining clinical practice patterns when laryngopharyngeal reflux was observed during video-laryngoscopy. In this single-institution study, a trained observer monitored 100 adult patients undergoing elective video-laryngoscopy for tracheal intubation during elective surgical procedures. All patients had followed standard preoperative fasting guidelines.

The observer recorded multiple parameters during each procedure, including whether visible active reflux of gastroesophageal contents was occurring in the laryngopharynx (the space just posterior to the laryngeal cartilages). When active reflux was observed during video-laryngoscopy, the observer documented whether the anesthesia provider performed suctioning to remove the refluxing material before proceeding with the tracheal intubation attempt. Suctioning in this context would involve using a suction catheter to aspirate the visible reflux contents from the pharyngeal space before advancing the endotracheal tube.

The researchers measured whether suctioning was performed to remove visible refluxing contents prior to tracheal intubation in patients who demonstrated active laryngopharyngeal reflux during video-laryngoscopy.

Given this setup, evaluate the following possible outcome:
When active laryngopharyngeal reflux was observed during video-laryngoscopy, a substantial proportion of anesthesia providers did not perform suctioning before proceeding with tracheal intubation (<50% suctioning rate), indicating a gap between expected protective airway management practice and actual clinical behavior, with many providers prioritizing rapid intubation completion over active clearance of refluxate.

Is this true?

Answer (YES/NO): YES